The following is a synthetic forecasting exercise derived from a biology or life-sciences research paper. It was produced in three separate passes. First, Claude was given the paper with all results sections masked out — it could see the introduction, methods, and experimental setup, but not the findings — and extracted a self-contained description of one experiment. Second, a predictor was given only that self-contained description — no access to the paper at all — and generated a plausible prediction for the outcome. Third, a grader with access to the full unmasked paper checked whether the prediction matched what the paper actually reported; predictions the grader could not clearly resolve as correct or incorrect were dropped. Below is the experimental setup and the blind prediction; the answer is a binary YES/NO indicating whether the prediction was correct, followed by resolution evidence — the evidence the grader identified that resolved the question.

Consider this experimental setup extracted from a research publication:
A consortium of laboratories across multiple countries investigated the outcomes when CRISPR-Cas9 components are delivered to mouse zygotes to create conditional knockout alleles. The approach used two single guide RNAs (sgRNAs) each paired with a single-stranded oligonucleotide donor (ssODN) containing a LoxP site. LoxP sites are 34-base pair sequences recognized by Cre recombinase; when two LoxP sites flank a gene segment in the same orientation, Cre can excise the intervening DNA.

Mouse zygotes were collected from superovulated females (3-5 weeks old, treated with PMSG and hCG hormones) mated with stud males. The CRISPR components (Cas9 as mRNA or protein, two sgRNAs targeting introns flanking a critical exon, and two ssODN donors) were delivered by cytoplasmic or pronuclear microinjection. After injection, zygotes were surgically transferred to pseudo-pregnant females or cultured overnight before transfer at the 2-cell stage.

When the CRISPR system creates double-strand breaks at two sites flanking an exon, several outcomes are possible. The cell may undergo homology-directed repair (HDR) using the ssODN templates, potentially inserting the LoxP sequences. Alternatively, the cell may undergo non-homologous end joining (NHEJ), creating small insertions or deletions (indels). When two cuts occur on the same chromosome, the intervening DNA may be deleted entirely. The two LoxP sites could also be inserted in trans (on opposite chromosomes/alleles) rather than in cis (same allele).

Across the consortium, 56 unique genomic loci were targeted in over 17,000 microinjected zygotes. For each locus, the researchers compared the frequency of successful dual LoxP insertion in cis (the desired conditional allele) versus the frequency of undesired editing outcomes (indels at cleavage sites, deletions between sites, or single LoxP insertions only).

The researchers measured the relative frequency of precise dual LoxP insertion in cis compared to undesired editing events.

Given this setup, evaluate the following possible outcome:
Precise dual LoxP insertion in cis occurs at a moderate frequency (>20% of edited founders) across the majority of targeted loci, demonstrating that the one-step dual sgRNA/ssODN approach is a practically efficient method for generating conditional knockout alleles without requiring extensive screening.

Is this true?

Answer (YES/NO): NO